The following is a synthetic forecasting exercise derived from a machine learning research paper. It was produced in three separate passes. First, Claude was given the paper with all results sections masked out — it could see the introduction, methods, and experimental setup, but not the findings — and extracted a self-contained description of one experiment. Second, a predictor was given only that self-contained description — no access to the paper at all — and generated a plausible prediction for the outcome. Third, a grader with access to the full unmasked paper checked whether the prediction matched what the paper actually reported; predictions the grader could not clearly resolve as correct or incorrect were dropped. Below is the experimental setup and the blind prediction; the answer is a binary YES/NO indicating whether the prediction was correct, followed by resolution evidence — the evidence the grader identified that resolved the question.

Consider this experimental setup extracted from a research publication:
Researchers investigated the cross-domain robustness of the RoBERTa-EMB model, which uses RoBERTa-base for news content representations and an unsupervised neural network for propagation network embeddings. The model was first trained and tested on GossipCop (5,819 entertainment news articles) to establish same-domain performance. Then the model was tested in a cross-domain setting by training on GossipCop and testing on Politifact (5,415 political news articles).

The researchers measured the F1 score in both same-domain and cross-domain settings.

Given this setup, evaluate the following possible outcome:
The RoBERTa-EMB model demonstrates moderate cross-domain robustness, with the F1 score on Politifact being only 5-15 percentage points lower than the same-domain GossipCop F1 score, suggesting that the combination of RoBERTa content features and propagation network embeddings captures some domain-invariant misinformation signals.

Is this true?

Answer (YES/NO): NO